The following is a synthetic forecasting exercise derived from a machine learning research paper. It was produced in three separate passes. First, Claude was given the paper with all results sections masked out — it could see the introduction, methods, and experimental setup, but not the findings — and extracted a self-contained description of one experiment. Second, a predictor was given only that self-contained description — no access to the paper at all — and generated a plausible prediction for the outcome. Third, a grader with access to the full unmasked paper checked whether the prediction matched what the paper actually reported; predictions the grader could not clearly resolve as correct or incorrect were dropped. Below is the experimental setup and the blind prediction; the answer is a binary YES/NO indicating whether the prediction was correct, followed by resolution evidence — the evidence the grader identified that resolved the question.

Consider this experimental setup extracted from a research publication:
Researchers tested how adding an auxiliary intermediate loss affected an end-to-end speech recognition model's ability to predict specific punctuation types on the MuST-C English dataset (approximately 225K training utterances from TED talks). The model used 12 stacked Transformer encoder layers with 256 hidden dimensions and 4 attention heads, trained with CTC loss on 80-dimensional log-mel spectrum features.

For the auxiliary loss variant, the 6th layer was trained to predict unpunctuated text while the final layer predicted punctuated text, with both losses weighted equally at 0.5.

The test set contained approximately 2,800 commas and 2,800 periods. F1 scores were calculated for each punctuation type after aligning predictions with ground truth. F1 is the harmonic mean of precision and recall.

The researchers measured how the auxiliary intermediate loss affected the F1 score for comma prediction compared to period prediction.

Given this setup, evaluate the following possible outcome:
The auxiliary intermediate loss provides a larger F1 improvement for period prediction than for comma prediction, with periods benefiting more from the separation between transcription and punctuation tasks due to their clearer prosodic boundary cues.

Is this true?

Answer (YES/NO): NO